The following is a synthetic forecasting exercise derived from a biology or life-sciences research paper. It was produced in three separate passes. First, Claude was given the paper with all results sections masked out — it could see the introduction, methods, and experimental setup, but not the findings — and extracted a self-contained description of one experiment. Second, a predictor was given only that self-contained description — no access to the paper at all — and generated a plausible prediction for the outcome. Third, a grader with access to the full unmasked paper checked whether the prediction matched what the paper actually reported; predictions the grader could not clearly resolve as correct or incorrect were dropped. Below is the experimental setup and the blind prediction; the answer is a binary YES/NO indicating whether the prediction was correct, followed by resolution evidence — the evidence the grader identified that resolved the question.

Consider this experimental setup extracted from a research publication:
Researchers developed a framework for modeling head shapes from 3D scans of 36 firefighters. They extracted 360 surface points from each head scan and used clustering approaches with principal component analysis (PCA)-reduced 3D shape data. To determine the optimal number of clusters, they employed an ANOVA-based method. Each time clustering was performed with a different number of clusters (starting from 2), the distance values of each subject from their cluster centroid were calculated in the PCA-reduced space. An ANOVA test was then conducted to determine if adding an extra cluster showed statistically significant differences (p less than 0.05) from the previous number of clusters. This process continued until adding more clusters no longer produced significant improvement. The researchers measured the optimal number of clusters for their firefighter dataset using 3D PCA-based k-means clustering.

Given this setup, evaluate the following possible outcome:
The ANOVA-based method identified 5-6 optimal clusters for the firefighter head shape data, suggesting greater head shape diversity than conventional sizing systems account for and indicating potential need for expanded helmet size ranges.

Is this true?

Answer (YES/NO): NO